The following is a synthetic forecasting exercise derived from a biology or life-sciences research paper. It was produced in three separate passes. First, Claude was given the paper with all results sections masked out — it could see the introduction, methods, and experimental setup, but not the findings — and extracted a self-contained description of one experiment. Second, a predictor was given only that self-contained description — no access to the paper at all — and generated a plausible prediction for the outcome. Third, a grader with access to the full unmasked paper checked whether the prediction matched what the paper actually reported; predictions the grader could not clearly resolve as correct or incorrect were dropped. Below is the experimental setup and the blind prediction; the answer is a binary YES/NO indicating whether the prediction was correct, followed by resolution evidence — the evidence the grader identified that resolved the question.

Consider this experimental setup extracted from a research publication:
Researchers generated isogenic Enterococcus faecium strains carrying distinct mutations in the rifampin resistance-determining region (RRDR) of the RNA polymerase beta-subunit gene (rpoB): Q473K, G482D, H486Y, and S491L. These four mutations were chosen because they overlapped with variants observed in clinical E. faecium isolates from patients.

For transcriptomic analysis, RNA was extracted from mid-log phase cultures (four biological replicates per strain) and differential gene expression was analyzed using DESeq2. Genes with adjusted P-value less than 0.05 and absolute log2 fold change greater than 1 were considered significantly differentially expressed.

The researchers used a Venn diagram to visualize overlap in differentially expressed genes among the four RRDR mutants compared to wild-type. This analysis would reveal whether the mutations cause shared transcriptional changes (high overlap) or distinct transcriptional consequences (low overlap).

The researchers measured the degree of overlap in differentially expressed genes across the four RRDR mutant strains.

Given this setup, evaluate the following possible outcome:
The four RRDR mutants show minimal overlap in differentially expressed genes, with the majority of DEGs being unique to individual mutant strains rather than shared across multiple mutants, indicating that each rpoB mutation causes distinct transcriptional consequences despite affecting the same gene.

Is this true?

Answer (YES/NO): YES